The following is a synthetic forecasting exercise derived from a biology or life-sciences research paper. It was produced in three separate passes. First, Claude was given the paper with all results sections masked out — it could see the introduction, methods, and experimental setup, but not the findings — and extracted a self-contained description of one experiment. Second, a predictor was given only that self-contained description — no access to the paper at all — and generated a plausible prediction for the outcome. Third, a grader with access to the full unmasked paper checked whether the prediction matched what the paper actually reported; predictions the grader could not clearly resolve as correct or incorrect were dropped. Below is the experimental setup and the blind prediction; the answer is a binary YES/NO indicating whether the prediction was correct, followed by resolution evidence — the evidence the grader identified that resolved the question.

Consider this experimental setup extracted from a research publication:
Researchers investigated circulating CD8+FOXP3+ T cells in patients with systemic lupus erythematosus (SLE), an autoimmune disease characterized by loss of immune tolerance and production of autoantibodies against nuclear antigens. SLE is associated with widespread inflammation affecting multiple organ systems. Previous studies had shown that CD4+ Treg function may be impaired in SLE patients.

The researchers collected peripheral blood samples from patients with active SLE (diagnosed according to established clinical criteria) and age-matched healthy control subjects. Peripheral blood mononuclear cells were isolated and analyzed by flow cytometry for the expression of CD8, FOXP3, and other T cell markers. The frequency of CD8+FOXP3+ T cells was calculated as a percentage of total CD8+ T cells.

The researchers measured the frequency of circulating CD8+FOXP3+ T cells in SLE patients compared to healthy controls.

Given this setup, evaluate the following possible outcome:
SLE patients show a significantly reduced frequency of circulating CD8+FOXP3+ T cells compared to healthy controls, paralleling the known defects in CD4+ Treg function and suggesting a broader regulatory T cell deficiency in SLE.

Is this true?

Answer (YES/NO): NO